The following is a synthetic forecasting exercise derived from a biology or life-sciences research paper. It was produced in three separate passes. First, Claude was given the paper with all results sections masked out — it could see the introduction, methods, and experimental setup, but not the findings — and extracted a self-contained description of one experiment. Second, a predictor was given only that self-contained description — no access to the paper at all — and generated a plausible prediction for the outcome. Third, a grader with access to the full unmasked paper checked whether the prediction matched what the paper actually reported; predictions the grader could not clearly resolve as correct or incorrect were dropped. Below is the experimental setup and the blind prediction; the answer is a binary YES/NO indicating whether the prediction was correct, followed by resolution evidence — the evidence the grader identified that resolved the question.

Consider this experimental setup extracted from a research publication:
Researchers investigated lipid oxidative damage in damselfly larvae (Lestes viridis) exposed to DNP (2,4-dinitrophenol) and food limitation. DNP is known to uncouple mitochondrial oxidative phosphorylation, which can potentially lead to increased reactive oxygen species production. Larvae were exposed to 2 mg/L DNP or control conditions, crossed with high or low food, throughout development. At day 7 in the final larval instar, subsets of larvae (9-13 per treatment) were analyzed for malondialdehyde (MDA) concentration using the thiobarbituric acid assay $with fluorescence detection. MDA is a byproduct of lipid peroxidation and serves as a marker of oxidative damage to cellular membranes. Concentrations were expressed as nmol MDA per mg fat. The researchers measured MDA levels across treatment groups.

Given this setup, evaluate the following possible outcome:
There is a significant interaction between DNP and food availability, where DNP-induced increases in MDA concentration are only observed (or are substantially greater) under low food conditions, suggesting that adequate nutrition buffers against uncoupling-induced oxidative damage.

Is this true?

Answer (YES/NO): NO